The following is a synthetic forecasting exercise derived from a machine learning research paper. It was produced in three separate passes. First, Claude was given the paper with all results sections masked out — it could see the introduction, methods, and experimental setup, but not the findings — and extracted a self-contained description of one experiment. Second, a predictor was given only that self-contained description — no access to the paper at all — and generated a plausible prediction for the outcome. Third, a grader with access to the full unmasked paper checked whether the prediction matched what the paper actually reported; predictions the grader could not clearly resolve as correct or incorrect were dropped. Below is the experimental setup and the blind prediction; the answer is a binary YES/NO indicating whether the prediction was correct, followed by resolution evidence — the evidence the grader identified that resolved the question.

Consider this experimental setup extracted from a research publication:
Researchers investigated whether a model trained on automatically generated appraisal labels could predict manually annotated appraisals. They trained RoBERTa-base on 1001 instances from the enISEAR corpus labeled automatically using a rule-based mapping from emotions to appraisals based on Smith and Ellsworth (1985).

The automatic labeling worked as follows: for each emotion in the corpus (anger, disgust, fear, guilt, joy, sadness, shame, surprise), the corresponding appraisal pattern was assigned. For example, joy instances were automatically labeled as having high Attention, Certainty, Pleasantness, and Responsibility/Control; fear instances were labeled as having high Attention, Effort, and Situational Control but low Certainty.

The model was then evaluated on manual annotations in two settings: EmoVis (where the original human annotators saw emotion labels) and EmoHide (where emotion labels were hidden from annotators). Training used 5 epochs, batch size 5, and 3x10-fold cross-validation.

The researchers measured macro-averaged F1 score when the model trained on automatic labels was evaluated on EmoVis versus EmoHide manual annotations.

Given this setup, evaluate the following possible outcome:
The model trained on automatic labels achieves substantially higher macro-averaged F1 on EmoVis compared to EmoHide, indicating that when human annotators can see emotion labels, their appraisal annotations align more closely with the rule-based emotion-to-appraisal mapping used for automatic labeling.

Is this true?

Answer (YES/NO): YES